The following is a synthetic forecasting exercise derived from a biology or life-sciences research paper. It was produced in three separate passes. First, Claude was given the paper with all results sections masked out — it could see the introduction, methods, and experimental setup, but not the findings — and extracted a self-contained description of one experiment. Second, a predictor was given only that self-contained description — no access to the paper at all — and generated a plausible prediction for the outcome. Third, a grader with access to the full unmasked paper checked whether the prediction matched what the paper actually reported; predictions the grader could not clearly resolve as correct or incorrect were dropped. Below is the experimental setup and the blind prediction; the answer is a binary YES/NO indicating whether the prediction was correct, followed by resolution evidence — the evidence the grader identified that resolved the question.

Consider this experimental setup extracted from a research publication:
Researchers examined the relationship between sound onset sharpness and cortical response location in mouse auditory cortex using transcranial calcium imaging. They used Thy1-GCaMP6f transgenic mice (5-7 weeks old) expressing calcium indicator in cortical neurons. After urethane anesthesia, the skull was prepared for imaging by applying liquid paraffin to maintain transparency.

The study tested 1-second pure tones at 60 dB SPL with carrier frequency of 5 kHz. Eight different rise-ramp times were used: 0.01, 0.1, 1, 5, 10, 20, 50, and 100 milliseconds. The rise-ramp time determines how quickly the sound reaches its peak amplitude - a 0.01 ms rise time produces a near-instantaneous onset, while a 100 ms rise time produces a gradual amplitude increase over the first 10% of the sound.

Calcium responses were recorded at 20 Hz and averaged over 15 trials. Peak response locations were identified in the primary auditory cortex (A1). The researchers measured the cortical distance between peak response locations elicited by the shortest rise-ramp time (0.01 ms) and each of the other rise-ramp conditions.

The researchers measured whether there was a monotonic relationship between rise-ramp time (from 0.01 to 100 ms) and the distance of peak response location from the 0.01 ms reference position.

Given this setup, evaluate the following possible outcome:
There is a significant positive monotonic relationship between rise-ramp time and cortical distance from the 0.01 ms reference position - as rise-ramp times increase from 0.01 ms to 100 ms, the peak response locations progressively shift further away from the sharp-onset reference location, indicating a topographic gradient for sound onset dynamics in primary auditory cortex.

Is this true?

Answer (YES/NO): NO